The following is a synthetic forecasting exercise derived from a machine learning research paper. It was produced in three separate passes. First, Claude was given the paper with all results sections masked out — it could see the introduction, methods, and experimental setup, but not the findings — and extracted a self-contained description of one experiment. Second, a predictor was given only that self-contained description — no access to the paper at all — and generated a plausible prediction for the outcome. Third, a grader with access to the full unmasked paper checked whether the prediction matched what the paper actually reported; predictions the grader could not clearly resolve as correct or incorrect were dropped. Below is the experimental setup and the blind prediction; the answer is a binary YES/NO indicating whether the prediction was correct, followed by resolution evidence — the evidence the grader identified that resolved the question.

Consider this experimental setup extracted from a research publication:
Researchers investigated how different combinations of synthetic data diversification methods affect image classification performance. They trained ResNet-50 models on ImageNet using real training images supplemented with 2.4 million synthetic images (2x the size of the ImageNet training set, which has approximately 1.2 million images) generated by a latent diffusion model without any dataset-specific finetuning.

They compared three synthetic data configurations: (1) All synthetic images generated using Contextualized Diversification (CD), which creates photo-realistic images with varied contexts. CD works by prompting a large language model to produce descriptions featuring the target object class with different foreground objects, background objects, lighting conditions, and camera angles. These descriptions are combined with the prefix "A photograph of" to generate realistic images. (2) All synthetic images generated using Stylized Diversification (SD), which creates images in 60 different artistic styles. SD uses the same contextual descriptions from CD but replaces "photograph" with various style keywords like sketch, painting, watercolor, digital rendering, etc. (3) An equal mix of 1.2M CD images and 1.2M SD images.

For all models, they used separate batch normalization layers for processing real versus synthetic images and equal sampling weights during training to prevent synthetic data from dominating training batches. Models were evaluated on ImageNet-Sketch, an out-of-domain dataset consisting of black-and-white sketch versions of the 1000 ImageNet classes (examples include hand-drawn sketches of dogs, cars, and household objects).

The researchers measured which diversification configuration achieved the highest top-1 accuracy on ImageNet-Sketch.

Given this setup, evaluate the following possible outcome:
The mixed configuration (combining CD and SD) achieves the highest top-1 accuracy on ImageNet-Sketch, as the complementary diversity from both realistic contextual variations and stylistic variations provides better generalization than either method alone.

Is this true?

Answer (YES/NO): NO